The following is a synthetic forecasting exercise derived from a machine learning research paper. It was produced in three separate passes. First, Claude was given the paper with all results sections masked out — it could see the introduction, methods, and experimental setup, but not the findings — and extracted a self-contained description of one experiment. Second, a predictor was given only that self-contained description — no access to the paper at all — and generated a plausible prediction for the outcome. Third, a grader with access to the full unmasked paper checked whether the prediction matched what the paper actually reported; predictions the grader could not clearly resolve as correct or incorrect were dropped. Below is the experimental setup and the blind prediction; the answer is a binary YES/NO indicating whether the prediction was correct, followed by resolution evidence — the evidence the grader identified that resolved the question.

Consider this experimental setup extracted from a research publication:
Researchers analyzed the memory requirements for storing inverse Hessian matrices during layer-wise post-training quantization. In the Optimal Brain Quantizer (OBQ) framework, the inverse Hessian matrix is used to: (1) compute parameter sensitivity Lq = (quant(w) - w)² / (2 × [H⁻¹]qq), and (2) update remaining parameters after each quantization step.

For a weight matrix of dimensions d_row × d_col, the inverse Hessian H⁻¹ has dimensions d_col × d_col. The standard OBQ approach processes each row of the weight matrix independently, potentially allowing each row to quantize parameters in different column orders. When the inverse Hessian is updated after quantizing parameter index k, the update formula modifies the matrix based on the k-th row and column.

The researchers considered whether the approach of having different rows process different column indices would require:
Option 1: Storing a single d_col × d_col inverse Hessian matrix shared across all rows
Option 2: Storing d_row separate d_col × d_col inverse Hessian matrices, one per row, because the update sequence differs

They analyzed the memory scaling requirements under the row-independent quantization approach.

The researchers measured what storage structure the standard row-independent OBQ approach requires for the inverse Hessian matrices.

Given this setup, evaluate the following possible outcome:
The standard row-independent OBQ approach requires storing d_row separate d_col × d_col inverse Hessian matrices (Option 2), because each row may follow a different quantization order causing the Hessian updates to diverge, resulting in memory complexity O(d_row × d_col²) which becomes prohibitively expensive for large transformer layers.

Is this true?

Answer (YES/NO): YES